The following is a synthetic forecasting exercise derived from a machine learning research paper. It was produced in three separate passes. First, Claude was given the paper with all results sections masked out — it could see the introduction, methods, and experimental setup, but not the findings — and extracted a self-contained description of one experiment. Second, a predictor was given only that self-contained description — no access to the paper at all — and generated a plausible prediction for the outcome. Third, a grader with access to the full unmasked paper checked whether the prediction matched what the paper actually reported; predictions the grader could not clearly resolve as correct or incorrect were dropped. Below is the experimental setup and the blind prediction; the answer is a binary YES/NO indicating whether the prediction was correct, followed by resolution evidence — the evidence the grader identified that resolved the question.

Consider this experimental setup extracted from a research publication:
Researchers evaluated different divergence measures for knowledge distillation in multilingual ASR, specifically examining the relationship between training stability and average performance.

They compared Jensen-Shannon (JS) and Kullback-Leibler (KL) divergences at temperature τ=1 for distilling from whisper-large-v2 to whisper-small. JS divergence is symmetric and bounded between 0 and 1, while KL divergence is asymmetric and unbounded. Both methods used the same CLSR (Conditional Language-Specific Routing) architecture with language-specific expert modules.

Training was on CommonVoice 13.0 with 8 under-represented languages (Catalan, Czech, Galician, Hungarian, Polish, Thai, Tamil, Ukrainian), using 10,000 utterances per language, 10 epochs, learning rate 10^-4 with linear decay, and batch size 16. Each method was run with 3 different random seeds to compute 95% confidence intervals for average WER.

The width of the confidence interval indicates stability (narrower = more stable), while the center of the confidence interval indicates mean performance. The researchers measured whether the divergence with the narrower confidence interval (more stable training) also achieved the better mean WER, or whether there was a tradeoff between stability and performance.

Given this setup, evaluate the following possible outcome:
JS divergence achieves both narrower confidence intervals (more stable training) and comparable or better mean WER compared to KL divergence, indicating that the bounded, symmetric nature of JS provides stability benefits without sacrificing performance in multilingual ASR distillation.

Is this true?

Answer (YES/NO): YES